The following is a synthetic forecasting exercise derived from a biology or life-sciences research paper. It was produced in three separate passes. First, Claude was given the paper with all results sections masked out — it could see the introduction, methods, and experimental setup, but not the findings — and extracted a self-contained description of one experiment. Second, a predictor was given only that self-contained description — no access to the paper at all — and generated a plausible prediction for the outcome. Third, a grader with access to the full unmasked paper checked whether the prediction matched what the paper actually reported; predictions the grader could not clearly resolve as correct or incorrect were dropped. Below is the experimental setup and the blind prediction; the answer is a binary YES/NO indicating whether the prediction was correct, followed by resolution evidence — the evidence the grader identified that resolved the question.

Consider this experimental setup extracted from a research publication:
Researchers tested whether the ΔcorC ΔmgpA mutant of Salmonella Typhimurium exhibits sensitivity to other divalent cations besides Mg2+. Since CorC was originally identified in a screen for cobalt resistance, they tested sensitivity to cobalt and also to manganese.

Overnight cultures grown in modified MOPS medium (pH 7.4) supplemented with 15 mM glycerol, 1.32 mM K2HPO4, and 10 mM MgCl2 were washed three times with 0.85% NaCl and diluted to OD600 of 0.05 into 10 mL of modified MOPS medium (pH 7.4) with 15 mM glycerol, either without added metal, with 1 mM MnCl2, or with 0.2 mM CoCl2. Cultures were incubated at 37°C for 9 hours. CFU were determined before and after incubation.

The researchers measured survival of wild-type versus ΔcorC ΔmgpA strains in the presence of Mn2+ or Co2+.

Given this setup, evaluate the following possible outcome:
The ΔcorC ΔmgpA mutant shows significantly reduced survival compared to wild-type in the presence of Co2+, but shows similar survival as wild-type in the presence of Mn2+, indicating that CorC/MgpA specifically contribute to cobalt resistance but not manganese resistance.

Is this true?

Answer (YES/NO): NO